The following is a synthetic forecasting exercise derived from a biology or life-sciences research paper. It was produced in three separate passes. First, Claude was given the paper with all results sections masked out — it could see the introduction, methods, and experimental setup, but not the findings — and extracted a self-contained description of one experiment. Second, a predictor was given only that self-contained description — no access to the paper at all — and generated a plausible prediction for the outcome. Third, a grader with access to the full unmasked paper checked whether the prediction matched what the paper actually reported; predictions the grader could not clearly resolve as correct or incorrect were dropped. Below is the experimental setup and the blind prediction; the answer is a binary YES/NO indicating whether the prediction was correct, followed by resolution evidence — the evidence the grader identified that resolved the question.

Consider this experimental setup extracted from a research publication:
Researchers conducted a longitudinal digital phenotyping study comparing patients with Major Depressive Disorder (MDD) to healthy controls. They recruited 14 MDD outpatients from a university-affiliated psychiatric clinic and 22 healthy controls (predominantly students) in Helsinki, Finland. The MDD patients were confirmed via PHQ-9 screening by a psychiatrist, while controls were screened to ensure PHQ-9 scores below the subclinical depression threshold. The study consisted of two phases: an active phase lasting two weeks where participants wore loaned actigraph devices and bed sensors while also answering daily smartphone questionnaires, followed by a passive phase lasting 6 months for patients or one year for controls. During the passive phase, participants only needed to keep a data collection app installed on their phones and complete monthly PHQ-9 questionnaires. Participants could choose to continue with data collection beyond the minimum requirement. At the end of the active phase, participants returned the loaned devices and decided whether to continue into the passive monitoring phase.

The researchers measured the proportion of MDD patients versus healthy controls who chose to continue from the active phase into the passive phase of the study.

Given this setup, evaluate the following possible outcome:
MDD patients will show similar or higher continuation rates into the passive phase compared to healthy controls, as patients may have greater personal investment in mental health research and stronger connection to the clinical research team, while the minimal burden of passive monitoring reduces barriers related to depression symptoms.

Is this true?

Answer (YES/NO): NO